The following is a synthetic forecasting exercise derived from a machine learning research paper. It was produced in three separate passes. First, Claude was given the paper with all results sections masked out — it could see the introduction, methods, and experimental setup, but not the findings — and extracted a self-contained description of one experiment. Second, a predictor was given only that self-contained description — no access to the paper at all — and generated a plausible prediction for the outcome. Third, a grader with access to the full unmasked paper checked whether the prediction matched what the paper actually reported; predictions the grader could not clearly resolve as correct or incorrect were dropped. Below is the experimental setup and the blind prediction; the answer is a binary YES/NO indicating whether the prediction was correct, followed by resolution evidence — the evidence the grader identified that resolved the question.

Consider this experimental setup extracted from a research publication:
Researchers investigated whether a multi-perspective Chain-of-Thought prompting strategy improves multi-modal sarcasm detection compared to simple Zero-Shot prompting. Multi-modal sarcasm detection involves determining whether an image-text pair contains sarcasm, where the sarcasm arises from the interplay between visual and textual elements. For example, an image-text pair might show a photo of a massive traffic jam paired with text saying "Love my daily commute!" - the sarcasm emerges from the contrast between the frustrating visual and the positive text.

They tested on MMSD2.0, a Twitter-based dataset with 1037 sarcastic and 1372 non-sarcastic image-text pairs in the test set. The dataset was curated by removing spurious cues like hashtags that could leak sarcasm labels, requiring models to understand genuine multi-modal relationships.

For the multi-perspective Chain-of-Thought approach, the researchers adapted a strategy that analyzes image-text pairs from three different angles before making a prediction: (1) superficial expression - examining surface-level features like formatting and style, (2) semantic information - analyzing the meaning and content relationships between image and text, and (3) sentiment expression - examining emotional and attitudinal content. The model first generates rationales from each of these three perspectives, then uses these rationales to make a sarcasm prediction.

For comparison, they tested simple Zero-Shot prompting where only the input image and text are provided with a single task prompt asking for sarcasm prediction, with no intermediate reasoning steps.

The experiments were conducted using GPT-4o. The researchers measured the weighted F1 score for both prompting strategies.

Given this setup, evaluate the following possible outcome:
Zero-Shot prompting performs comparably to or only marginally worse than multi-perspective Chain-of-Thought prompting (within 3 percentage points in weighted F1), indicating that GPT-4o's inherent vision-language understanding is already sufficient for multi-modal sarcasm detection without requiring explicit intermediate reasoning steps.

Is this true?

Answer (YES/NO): NO